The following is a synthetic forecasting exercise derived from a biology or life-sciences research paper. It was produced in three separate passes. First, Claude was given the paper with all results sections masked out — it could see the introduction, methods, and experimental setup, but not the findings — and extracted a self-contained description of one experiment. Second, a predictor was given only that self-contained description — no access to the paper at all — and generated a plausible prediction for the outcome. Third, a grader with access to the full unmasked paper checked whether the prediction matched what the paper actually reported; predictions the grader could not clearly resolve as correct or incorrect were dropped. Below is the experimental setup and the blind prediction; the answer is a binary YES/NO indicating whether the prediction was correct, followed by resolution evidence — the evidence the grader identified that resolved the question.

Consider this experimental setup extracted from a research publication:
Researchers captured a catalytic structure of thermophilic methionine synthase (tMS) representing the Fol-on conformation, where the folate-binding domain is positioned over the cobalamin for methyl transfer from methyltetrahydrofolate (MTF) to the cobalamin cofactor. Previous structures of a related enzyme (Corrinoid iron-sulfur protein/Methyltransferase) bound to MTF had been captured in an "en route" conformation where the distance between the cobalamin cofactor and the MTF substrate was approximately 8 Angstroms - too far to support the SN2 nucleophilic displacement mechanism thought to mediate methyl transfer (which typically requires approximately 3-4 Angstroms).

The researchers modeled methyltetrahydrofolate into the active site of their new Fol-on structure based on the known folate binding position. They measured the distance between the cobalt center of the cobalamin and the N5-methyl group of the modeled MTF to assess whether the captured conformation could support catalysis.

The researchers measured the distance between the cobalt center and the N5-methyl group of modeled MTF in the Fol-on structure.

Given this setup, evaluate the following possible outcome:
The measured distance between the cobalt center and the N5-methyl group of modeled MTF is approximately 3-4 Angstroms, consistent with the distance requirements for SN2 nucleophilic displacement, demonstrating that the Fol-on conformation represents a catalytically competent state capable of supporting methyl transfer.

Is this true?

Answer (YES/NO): YES